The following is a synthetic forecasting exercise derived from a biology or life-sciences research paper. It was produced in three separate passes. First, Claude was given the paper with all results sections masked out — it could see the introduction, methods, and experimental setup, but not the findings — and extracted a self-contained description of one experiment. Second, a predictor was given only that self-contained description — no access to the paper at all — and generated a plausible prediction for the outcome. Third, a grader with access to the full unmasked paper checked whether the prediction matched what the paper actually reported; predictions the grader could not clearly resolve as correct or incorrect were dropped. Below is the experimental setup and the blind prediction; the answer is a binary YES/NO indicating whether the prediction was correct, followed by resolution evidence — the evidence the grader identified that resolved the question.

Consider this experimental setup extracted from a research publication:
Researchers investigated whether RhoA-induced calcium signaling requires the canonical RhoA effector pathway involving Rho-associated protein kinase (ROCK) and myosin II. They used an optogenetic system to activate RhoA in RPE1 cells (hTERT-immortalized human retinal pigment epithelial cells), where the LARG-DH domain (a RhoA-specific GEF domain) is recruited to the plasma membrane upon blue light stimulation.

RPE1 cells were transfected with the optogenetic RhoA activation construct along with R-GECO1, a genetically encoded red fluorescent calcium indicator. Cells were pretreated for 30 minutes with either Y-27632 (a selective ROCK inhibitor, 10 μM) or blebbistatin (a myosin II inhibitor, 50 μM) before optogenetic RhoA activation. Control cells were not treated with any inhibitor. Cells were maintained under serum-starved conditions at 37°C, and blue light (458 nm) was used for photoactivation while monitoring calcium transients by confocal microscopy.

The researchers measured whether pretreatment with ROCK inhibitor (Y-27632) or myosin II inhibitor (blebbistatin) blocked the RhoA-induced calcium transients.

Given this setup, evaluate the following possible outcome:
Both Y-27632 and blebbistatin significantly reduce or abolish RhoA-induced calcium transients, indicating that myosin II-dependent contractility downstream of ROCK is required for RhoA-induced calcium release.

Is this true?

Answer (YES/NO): NO